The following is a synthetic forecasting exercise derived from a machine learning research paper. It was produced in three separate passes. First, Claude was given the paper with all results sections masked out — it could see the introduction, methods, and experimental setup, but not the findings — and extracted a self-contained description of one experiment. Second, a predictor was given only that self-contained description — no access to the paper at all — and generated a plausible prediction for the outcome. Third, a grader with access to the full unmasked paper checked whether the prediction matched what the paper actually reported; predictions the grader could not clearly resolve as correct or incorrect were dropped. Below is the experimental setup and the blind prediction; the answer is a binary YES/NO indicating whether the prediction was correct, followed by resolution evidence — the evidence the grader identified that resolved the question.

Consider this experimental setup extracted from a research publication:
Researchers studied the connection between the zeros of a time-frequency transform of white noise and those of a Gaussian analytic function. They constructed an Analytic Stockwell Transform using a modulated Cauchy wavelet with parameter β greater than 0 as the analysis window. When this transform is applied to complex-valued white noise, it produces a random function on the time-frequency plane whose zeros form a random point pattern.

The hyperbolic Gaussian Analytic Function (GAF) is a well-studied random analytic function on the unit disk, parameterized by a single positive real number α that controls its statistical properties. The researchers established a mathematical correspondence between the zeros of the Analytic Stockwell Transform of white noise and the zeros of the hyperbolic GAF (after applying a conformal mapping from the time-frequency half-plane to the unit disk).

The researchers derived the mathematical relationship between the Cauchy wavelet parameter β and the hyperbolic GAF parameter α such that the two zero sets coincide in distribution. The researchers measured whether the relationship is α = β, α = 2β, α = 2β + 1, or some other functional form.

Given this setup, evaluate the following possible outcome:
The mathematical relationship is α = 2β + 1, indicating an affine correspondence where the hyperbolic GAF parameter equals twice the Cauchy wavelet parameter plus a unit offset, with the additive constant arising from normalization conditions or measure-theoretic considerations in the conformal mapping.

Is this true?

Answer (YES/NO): YES